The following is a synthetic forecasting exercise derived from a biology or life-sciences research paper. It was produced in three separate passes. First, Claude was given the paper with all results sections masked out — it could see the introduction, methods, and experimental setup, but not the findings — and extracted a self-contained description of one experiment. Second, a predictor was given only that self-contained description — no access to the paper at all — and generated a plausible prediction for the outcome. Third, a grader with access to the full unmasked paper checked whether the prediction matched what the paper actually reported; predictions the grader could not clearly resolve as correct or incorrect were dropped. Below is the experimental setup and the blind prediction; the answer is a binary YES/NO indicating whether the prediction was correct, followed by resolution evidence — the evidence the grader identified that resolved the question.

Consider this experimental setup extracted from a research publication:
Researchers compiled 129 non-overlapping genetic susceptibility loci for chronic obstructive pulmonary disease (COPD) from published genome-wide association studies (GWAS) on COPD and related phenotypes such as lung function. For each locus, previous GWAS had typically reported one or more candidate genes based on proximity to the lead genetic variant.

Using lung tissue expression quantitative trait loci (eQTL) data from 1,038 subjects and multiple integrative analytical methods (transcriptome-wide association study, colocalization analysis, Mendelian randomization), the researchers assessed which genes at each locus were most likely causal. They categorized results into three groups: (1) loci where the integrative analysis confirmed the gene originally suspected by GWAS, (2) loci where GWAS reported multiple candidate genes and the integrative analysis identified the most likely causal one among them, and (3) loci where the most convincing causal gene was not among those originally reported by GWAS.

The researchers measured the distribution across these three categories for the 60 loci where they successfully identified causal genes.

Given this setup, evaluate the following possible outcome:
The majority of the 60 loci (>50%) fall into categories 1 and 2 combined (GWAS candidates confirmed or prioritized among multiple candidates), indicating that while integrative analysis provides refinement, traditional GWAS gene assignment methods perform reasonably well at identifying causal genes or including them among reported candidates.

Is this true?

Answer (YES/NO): YES